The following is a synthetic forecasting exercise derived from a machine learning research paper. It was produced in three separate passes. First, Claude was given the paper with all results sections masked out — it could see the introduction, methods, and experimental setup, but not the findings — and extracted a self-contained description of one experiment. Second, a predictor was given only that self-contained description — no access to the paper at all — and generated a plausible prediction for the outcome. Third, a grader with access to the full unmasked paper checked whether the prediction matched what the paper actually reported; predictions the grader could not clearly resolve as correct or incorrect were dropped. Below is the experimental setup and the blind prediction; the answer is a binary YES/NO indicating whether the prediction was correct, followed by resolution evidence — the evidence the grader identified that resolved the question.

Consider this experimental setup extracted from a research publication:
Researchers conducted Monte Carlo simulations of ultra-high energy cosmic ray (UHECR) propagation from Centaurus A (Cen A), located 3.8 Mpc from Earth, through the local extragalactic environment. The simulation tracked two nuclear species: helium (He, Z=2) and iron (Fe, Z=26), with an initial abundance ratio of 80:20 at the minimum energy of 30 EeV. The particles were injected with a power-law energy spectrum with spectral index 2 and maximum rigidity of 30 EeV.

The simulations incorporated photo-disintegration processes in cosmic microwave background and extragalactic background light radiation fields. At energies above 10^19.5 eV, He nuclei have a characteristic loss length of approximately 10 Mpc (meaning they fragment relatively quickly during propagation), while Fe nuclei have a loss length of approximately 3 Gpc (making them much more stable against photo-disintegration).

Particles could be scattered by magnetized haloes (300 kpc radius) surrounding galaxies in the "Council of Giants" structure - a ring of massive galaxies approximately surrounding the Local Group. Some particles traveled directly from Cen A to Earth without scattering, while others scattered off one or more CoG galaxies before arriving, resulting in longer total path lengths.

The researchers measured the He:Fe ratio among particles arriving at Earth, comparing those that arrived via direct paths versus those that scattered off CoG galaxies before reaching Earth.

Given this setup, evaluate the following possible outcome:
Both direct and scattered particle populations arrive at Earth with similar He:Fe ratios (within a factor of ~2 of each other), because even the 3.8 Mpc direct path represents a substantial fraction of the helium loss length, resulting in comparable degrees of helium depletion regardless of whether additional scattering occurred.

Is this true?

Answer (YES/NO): NO